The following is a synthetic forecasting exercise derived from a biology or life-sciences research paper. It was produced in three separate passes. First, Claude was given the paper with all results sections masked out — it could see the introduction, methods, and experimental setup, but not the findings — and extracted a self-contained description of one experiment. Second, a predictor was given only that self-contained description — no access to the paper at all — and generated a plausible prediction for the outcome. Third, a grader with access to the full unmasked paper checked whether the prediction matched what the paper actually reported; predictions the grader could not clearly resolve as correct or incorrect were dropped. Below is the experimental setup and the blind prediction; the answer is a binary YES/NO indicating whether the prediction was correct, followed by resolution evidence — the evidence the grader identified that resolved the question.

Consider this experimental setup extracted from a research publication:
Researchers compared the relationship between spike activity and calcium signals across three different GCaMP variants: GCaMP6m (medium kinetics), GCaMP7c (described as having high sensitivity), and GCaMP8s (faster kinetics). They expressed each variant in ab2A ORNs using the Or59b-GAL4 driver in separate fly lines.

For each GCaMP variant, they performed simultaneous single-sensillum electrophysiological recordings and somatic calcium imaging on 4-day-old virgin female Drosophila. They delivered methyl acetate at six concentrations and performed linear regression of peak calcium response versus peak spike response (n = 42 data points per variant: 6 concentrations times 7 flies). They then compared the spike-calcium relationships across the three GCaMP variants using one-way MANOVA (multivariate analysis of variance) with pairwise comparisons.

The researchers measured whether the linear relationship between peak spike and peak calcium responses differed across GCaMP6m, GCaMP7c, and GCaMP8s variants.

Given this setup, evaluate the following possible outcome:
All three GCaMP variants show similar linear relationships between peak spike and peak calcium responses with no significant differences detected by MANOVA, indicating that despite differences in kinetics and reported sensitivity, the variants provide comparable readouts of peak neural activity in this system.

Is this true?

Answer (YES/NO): NO